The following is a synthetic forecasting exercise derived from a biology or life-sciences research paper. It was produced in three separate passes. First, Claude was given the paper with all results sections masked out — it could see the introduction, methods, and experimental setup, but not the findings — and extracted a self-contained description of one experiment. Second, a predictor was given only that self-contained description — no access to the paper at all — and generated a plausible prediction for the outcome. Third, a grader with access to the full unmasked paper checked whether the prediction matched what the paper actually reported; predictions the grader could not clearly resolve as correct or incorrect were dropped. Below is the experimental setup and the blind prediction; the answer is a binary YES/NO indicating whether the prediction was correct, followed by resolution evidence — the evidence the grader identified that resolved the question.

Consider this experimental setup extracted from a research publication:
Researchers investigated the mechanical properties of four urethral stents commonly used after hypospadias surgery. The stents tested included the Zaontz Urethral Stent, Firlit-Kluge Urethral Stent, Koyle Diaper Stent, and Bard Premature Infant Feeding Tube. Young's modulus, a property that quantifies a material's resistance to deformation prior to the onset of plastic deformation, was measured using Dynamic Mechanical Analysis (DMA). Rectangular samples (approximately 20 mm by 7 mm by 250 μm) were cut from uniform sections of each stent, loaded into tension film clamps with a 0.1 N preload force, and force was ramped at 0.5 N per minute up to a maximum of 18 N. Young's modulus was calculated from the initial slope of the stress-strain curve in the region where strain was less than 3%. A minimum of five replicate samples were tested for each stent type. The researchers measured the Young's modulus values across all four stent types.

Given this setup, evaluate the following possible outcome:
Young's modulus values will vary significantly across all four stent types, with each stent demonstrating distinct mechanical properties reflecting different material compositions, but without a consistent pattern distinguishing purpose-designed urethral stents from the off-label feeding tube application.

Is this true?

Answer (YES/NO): NO